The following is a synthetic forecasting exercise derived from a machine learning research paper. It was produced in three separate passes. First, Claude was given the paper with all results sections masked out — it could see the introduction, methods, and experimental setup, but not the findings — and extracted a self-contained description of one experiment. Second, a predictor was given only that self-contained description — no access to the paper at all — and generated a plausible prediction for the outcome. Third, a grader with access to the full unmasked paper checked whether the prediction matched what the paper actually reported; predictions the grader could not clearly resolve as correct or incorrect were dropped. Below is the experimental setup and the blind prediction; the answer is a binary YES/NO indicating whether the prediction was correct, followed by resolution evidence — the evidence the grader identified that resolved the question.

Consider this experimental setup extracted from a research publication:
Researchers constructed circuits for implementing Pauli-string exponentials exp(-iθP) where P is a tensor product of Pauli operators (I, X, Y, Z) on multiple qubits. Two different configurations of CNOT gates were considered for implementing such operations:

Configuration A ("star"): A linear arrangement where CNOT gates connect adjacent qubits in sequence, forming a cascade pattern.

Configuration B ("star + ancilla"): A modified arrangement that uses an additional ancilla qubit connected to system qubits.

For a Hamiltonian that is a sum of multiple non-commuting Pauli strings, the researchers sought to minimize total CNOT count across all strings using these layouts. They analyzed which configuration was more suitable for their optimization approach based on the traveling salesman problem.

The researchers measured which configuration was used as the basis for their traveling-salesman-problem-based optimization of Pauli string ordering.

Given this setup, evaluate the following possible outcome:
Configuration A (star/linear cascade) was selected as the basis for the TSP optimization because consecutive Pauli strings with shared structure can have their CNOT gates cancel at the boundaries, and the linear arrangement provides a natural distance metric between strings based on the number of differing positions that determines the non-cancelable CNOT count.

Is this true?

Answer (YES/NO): NO